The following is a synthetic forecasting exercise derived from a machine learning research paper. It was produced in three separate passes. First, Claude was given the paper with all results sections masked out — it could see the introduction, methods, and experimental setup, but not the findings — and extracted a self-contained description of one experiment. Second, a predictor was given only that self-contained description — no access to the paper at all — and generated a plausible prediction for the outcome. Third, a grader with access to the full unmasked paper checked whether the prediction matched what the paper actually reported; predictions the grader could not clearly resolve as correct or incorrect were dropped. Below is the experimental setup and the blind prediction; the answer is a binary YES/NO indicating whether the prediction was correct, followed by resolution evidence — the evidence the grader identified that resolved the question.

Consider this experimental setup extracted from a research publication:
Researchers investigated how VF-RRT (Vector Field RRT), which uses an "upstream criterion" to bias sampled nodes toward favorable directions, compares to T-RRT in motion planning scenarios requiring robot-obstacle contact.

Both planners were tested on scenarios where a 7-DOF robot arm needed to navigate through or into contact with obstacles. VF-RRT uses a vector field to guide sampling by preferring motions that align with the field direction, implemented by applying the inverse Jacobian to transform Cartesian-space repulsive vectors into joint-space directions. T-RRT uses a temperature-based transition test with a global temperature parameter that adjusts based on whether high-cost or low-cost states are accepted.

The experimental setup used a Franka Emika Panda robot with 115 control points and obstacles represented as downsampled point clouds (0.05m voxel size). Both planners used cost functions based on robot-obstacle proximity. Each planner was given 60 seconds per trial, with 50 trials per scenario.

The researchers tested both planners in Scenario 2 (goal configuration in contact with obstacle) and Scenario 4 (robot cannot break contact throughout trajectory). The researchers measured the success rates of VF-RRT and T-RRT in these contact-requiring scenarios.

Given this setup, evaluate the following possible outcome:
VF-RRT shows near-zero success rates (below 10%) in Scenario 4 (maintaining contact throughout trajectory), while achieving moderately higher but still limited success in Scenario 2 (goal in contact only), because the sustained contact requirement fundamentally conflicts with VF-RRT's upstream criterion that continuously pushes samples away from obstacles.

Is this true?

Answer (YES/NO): NO